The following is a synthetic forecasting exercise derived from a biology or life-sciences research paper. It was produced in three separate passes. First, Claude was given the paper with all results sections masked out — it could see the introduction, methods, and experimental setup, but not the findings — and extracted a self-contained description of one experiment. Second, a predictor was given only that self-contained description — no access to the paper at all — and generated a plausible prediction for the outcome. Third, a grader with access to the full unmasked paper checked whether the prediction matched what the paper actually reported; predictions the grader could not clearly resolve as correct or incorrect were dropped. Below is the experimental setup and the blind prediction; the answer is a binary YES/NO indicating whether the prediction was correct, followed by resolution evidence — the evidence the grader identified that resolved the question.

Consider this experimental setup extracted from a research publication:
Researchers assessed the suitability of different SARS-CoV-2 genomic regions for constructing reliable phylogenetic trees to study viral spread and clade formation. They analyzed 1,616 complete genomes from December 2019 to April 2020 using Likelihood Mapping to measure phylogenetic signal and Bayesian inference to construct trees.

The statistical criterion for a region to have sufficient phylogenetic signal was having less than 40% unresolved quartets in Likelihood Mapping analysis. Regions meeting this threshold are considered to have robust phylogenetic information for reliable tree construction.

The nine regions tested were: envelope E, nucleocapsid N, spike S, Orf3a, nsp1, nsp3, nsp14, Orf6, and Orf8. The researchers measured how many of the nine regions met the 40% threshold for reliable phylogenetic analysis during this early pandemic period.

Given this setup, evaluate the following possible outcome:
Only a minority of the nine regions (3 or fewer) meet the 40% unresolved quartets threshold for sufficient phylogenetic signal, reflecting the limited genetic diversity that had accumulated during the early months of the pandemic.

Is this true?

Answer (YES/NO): YES